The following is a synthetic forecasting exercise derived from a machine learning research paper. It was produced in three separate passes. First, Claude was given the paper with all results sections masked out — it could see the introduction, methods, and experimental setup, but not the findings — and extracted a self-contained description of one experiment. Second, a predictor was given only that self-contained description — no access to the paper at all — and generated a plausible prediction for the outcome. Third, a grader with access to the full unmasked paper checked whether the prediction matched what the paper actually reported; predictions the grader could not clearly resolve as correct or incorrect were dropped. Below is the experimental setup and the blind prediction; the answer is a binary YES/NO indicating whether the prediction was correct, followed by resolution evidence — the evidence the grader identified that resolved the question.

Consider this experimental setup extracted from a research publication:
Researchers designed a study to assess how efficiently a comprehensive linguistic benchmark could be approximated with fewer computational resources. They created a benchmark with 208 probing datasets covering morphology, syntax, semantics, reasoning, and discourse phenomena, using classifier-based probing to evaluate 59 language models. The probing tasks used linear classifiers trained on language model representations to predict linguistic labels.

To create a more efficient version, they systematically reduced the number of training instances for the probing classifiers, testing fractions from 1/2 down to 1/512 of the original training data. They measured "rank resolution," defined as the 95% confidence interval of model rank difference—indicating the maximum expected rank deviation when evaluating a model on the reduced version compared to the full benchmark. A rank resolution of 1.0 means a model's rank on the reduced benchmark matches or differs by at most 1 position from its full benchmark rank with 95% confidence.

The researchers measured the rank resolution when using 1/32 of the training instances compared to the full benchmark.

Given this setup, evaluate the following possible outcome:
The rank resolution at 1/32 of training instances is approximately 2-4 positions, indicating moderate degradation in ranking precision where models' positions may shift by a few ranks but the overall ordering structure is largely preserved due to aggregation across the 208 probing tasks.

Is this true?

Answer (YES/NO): NO